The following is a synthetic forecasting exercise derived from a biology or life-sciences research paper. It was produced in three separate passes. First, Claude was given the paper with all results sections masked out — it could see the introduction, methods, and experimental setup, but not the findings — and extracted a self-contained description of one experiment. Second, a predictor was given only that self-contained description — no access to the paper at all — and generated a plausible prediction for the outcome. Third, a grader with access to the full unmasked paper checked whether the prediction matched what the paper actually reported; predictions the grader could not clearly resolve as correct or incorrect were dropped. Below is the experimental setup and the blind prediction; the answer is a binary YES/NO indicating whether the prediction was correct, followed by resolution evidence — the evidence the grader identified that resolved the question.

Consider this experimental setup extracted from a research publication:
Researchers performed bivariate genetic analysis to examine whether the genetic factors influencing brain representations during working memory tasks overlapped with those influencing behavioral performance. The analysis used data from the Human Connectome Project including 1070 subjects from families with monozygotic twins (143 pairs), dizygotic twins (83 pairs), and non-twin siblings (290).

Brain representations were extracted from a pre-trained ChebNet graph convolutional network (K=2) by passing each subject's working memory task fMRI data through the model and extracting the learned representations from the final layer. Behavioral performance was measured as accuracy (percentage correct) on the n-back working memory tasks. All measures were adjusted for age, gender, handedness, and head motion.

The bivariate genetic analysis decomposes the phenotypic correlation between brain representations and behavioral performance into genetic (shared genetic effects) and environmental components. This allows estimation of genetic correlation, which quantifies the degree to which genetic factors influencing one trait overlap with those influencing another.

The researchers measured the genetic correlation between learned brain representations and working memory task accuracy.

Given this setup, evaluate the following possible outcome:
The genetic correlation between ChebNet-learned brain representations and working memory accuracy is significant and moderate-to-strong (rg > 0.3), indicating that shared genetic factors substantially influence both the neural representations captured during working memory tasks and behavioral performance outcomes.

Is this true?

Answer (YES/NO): YES